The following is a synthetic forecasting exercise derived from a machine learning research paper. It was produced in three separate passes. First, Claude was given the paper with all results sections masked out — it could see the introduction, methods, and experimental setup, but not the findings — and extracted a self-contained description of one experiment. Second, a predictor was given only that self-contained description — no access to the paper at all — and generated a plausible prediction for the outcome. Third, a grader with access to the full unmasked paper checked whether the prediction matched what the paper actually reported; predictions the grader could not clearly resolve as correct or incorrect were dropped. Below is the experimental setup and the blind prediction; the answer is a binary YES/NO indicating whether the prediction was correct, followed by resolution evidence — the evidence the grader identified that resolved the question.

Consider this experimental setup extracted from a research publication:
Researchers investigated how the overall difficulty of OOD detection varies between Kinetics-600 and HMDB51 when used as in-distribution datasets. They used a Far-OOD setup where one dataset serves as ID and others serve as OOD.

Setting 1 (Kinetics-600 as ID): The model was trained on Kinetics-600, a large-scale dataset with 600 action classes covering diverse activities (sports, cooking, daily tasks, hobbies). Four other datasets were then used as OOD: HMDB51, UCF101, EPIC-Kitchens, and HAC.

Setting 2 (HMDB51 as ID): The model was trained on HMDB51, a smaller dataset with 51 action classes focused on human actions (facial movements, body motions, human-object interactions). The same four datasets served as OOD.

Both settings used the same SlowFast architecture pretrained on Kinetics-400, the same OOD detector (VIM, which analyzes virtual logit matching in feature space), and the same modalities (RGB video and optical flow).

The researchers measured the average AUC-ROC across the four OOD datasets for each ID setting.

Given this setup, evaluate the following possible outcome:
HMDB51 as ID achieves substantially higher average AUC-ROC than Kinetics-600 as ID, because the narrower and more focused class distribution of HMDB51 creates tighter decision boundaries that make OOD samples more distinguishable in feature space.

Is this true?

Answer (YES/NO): YES